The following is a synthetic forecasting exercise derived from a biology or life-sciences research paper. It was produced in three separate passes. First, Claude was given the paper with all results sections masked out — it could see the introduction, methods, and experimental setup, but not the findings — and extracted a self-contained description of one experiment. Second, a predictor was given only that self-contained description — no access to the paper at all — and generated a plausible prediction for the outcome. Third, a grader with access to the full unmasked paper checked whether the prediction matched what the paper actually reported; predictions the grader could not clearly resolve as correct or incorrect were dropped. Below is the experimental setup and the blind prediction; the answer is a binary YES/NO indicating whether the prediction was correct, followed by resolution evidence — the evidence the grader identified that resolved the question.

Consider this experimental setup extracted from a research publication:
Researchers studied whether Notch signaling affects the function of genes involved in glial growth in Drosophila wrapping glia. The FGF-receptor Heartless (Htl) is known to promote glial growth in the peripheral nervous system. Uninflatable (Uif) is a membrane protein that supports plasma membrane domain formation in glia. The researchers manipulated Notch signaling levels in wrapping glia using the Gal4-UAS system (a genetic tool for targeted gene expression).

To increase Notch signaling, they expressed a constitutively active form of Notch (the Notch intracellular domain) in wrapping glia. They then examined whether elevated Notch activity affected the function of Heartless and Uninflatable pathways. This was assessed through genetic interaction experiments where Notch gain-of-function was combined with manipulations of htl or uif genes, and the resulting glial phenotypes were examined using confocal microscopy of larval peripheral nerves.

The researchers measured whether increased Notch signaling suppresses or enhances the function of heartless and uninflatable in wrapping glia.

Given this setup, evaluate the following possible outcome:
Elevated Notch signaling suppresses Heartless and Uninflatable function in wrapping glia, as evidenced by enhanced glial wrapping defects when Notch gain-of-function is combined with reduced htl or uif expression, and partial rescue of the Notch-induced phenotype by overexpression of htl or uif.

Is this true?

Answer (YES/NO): NO